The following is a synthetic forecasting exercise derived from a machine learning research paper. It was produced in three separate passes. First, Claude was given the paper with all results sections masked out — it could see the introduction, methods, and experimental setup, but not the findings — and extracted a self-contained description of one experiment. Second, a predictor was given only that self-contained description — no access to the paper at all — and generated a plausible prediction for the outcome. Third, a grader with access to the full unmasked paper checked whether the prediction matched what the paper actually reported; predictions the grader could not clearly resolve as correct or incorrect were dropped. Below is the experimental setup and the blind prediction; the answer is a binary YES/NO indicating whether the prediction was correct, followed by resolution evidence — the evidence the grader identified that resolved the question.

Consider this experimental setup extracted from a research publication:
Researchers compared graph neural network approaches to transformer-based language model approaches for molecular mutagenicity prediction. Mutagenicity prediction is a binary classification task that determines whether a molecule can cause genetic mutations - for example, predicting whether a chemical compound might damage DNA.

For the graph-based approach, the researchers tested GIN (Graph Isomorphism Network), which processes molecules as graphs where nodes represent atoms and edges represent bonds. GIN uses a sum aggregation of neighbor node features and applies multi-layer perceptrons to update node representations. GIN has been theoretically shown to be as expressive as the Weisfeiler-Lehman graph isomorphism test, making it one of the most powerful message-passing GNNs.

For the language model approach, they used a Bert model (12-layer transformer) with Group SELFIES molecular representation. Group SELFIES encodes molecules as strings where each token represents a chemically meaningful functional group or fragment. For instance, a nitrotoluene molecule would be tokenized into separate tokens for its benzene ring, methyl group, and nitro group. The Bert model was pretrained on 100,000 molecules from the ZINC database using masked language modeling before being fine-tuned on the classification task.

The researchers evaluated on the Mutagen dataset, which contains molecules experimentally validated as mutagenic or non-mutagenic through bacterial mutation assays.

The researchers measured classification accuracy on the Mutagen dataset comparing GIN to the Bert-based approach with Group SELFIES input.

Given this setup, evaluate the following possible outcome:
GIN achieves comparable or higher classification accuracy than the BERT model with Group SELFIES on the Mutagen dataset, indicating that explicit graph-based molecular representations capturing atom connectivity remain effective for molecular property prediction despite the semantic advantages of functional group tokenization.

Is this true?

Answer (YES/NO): YES